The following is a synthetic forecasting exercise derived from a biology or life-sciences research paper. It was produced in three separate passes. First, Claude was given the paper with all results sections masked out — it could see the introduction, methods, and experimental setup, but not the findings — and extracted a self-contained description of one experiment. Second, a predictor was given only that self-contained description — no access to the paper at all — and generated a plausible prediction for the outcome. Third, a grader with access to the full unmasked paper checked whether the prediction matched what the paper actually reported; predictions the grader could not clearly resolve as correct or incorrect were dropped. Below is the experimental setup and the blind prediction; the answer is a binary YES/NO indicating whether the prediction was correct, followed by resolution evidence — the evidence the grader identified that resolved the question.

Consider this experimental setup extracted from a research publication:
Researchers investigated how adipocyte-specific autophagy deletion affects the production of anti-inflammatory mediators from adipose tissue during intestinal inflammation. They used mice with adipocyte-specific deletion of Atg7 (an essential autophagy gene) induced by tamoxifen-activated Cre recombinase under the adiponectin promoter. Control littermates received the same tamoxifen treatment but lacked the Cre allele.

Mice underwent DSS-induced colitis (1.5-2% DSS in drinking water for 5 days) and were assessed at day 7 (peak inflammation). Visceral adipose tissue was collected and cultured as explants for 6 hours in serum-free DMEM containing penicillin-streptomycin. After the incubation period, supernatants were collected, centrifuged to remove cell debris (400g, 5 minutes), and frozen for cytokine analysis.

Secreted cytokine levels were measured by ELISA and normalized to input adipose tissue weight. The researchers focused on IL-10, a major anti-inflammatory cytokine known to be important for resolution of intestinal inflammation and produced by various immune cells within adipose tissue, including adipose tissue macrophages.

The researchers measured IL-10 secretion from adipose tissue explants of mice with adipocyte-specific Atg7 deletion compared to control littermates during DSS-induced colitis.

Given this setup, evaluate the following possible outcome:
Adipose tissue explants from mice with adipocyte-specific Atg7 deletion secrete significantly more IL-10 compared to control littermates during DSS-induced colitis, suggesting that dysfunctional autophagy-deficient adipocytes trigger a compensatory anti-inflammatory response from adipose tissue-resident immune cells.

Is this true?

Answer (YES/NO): NO